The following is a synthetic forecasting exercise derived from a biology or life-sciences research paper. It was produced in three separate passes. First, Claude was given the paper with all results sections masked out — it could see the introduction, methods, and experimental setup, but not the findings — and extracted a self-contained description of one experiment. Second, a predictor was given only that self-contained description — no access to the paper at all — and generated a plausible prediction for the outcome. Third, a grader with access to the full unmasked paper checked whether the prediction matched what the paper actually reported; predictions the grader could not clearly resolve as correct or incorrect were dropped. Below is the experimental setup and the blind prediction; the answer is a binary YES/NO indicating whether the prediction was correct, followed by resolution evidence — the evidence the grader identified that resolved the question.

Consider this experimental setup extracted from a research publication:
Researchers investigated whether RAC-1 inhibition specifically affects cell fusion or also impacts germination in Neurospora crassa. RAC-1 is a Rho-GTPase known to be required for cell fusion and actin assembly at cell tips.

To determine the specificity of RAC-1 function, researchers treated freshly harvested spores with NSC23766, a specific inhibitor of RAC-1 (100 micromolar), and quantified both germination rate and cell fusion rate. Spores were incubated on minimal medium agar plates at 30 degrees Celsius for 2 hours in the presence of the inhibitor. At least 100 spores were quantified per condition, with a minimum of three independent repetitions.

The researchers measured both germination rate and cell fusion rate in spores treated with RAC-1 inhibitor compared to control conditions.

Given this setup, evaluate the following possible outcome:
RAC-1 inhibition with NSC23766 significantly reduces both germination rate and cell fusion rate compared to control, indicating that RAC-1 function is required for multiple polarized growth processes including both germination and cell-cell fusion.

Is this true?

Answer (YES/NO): NO